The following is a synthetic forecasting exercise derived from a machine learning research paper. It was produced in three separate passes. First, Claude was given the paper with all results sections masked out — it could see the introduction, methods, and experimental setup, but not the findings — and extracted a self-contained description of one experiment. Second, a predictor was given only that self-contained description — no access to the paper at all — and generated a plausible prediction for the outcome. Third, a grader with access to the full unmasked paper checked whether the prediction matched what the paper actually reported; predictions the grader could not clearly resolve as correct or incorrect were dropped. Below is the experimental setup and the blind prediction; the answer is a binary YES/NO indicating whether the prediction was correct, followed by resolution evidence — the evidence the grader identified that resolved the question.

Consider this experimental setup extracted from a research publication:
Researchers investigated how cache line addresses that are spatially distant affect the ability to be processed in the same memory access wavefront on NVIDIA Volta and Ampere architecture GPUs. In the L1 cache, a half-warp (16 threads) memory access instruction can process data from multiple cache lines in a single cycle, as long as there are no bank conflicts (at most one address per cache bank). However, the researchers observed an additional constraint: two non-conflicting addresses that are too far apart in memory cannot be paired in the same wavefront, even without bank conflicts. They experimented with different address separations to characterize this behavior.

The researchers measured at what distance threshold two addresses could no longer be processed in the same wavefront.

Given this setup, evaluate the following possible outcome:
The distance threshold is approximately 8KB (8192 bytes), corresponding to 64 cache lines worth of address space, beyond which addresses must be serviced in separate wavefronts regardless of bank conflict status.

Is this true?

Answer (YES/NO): NO